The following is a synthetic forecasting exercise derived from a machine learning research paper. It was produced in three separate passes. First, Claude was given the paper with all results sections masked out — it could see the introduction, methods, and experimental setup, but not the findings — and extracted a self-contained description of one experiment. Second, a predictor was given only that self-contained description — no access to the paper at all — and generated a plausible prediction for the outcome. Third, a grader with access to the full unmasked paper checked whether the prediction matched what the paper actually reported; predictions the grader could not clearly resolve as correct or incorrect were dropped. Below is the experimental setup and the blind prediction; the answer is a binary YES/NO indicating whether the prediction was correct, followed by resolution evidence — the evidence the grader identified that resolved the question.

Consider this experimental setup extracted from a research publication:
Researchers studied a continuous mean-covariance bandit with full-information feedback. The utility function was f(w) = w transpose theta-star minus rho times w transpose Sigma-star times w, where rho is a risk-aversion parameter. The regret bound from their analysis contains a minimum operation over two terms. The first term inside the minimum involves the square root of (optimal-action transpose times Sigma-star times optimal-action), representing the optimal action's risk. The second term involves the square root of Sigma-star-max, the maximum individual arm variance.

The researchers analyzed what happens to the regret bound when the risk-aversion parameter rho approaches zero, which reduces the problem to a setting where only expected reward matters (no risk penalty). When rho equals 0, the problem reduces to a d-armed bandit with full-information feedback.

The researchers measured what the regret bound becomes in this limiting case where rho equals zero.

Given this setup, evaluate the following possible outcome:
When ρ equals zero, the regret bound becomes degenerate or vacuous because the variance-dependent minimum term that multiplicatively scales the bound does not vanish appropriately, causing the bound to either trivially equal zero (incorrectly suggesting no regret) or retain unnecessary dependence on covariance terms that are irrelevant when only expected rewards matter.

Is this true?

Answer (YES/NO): NO